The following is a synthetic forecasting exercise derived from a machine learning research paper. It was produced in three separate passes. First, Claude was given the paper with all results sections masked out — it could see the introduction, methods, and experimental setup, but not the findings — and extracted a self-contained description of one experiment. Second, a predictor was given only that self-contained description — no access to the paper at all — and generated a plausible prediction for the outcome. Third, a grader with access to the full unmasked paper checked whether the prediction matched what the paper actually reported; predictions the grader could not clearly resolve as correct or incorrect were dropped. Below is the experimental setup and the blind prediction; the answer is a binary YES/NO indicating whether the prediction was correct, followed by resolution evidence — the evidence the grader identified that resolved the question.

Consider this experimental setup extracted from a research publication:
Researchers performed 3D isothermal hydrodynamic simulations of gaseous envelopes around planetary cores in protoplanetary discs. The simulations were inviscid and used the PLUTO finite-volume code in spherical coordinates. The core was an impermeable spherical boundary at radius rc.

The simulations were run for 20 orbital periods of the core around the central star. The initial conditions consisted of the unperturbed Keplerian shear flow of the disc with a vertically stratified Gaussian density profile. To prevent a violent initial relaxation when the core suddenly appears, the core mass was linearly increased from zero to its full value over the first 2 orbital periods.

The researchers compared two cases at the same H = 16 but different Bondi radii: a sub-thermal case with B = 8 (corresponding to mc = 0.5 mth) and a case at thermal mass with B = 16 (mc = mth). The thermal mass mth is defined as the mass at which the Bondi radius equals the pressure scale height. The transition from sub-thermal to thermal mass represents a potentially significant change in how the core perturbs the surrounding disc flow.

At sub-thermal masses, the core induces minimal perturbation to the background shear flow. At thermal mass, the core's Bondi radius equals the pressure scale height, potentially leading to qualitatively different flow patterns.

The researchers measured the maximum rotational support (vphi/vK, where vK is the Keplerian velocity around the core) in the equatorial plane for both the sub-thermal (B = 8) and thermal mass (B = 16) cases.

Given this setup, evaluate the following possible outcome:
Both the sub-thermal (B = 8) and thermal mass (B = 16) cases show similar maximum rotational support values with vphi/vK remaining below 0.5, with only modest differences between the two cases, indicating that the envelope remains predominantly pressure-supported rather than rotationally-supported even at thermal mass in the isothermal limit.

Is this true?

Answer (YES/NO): NO